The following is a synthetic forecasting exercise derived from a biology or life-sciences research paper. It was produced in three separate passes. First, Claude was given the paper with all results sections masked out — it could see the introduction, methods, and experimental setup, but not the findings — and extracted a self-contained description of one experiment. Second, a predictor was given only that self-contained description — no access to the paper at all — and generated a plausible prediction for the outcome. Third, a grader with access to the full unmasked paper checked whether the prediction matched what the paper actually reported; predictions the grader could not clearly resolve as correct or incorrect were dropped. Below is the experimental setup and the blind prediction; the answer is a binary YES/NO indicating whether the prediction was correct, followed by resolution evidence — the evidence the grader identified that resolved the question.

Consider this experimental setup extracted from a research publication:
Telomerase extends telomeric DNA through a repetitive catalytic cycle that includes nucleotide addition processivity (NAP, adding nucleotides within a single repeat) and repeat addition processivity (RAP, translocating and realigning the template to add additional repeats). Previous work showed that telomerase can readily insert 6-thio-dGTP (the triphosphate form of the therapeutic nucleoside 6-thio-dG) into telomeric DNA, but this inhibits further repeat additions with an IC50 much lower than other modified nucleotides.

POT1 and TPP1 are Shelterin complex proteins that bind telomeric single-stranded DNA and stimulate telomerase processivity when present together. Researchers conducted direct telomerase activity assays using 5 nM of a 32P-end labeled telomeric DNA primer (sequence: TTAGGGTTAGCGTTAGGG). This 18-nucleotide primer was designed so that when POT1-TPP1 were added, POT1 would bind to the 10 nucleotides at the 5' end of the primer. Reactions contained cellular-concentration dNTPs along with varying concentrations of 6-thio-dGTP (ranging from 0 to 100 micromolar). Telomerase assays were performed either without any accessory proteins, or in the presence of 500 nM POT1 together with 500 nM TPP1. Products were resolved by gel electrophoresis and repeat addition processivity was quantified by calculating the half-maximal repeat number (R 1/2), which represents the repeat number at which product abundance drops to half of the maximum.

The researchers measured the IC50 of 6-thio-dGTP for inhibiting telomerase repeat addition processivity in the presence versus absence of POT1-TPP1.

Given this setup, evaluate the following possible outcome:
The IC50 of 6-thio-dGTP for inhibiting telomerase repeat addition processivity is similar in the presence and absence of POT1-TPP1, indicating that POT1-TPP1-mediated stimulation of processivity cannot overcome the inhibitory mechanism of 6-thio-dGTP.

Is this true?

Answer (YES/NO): YES